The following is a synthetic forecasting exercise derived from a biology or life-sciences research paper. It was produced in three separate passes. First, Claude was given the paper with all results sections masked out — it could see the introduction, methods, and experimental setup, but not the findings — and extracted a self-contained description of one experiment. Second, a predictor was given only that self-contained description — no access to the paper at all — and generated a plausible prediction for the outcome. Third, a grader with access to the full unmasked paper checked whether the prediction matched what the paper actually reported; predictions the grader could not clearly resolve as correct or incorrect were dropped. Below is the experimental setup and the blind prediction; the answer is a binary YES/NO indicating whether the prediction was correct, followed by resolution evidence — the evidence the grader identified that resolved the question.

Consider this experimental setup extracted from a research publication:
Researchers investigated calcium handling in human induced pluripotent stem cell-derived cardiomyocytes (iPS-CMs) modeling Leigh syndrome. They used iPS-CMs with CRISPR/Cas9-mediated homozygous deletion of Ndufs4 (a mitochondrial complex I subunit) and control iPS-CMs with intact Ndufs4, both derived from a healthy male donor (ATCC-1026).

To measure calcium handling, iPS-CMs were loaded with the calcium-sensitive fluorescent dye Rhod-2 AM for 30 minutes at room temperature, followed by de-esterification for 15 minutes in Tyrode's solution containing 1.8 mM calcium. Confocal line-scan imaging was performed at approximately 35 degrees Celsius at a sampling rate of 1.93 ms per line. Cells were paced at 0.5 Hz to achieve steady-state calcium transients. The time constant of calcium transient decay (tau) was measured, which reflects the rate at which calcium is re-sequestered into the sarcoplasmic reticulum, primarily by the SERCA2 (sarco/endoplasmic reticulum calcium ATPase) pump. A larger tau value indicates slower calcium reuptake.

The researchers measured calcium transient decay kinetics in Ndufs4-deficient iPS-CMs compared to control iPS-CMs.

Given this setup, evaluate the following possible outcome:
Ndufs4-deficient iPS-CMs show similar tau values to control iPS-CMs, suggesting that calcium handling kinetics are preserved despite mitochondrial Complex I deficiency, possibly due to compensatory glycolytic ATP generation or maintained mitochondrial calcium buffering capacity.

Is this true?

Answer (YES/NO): NO